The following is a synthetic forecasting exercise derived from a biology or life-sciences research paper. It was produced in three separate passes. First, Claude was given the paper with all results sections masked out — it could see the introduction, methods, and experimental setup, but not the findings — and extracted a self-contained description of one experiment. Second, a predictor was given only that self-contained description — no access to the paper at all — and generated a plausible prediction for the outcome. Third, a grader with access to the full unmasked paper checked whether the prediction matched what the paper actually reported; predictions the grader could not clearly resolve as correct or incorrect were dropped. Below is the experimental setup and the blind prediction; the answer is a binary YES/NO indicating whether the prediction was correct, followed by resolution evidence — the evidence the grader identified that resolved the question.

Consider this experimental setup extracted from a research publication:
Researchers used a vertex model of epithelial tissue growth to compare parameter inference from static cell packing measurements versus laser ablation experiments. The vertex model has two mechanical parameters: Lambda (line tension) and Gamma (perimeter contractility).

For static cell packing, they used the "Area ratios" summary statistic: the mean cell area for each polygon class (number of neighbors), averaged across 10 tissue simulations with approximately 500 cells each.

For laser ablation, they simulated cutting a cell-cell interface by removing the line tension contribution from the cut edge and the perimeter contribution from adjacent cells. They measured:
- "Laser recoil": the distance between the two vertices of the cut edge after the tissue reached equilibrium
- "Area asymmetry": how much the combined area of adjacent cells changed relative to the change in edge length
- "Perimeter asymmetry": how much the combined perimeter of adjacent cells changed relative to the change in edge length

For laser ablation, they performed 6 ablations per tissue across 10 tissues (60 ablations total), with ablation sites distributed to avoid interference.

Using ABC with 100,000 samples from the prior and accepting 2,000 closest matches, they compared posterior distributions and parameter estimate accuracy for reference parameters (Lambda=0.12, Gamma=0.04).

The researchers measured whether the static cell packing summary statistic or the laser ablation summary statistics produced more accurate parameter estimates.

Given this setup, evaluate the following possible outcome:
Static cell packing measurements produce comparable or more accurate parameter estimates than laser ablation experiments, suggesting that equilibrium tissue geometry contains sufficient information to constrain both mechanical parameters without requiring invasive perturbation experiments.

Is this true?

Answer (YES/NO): YES